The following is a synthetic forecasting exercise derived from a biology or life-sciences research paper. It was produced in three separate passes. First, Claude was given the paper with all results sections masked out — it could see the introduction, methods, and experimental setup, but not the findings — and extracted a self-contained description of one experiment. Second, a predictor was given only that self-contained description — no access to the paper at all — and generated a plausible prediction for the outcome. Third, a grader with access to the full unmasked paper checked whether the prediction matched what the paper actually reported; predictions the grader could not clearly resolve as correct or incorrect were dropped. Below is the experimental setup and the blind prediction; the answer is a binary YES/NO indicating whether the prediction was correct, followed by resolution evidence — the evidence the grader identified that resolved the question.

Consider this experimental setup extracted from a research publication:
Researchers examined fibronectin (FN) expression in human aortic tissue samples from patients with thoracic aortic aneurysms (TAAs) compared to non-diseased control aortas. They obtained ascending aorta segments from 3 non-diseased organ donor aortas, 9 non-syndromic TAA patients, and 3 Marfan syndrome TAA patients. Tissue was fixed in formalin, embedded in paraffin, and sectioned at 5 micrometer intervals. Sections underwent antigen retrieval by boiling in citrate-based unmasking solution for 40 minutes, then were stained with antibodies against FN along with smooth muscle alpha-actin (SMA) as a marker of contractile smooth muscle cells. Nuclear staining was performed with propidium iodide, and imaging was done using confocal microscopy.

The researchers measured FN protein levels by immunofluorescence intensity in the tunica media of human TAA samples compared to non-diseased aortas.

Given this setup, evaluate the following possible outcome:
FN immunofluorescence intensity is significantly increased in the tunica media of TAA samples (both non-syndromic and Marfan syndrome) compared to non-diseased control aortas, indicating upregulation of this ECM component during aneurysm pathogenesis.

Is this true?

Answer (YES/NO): YES